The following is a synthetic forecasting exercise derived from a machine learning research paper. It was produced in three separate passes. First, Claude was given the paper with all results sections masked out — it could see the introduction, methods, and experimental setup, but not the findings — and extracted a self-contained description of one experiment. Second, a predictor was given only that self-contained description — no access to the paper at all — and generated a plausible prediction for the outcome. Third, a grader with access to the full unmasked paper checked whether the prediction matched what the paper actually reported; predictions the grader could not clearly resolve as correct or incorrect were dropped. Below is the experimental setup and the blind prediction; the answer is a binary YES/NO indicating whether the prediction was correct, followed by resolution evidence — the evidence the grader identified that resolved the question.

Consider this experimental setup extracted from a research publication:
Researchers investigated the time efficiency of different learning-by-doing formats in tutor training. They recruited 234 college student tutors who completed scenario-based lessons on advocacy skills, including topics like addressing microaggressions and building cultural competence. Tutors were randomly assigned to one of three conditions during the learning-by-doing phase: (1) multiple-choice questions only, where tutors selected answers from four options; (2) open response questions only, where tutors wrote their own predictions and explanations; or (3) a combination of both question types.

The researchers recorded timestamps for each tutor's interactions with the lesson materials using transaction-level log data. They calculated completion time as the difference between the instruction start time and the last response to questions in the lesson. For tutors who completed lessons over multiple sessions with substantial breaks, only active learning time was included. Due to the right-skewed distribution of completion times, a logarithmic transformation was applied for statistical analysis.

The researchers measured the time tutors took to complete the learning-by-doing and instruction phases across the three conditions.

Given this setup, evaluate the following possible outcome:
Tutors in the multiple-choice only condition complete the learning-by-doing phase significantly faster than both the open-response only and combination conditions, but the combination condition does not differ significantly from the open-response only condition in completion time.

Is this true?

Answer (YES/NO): YES